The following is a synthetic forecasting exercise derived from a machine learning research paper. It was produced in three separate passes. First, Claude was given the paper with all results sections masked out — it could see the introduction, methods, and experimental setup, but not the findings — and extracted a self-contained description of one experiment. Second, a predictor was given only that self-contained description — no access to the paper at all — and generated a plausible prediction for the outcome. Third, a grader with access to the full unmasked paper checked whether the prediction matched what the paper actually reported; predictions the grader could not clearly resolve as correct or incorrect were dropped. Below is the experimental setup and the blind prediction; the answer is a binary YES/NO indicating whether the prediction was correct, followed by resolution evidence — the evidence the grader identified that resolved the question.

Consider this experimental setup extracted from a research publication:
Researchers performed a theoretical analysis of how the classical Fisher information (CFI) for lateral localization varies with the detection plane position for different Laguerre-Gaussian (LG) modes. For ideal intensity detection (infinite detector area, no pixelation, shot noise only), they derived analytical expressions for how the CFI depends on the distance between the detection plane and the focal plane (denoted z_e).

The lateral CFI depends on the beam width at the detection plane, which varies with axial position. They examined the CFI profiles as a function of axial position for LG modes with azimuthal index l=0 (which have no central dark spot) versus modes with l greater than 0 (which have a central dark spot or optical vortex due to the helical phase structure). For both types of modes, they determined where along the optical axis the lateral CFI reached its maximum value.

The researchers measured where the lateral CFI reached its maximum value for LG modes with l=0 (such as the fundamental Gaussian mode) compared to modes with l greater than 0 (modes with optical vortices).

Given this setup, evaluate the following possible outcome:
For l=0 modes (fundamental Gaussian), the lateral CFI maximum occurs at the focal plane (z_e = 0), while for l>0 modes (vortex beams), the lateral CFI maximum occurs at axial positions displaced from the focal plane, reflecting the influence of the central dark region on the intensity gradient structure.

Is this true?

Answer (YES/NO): NO